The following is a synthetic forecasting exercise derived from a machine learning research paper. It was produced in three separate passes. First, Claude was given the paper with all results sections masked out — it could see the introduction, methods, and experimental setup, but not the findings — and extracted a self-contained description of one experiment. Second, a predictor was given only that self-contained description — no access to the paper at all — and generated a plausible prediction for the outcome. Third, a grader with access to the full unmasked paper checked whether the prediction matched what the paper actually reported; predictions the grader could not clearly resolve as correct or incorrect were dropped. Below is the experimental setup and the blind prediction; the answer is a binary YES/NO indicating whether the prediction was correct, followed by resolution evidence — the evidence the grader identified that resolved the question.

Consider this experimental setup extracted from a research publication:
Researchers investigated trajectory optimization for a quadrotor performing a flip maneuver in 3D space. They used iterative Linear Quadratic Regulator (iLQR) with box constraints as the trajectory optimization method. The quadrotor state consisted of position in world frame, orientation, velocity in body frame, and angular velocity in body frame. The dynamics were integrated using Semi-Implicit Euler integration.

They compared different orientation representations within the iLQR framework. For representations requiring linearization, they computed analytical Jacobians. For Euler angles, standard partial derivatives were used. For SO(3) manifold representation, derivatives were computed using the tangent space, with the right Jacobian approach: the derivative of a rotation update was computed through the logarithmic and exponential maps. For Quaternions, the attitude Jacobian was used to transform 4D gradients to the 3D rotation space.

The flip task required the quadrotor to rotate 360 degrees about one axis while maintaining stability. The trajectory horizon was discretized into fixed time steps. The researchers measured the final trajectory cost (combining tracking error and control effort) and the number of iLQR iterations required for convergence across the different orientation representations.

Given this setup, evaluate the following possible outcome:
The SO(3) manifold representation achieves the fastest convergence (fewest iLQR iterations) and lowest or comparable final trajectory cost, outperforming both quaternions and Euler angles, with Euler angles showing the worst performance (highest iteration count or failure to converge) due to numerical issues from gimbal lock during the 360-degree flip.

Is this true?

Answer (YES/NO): YES